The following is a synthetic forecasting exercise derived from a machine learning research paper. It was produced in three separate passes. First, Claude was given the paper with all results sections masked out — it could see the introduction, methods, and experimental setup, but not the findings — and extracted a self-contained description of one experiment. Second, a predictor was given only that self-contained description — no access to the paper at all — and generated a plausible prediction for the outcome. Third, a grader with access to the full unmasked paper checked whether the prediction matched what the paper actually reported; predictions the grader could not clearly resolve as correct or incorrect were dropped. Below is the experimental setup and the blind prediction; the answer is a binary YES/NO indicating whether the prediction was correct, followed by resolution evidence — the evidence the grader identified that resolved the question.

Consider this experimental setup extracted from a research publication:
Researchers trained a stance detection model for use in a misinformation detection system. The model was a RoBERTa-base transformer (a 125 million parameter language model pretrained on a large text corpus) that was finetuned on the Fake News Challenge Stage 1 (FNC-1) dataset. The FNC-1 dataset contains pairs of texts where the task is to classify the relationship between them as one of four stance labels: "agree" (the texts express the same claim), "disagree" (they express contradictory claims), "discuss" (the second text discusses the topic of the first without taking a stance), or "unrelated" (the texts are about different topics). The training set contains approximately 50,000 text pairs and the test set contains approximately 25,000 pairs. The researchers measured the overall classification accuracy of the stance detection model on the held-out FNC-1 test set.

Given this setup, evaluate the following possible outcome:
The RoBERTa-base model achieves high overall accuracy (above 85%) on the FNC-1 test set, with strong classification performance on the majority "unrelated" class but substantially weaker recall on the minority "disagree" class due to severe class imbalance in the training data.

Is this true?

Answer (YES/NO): NO